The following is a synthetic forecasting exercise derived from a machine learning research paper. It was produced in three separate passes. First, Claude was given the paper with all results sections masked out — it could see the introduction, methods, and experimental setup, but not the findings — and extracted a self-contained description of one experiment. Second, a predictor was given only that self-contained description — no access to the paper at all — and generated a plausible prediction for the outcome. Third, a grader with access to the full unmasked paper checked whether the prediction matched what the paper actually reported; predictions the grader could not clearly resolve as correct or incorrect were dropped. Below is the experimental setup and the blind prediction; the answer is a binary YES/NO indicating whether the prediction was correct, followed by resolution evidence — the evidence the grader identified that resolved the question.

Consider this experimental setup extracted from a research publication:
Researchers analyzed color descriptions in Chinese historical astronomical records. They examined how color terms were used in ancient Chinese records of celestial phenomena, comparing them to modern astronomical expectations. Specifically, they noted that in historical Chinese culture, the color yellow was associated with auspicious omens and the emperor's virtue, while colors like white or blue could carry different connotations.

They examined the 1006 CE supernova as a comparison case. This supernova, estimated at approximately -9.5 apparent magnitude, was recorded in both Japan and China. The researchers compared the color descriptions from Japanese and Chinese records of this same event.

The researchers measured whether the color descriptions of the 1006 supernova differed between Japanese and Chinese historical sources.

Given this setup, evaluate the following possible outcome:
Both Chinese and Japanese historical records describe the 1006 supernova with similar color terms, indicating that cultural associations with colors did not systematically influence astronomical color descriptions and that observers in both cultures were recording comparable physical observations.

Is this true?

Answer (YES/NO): NO